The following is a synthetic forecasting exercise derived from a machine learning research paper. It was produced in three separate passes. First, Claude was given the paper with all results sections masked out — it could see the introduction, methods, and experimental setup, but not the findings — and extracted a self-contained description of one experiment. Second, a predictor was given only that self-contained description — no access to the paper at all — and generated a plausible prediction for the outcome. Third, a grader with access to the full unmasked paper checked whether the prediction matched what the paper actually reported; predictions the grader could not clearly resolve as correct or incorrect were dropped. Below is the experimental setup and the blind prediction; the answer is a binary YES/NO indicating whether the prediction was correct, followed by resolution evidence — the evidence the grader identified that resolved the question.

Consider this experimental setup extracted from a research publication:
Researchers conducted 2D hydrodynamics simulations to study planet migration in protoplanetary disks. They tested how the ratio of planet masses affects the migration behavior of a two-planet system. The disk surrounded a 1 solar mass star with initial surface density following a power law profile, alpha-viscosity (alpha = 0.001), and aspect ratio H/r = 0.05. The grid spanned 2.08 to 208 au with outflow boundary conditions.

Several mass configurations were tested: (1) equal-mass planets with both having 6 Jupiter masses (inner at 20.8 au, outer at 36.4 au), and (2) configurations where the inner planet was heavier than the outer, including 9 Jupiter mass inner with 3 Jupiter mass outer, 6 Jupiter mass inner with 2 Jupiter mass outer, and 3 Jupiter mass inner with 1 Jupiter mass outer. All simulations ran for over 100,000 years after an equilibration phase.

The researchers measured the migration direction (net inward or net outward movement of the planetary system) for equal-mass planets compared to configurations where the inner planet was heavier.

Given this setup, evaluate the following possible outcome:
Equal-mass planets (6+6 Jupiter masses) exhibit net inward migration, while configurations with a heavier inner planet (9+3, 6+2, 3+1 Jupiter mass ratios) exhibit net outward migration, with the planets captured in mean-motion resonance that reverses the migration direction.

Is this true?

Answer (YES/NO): YES